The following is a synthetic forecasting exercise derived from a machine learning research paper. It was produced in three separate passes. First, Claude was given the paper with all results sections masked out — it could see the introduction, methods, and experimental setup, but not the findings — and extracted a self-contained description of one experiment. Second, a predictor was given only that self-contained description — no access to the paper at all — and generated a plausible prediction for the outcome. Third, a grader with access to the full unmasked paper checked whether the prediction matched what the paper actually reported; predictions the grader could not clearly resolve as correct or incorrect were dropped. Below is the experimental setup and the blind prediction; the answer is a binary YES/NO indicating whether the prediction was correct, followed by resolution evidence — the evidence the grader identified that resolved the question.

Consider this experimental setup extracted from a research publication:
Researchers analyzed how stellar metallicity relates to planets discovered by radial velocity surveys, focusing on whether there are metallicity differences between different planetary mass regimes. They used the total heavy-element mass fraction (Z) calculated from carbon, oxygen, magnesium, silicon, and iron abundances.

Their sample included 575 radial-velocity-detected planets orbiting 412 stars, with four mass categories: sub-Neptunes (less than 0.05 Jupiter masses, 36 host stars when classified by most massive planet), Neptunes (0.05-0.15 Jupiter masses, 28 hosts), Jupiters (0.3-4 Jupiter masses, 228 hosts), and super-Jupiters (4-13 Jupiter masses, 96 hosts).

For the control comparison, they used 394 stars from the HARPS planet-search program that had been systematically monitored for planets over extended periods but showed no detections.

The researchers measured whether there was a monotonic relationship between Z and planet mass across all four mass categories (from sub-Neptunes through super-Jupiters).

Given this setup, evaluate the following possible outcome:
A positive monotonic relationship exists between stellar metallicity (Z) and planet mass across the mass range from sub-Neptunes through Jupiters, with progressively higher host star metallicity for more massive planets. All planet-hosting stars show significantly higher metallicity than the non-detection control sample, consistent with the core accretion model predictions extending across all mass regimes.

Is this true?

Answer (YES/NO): NO